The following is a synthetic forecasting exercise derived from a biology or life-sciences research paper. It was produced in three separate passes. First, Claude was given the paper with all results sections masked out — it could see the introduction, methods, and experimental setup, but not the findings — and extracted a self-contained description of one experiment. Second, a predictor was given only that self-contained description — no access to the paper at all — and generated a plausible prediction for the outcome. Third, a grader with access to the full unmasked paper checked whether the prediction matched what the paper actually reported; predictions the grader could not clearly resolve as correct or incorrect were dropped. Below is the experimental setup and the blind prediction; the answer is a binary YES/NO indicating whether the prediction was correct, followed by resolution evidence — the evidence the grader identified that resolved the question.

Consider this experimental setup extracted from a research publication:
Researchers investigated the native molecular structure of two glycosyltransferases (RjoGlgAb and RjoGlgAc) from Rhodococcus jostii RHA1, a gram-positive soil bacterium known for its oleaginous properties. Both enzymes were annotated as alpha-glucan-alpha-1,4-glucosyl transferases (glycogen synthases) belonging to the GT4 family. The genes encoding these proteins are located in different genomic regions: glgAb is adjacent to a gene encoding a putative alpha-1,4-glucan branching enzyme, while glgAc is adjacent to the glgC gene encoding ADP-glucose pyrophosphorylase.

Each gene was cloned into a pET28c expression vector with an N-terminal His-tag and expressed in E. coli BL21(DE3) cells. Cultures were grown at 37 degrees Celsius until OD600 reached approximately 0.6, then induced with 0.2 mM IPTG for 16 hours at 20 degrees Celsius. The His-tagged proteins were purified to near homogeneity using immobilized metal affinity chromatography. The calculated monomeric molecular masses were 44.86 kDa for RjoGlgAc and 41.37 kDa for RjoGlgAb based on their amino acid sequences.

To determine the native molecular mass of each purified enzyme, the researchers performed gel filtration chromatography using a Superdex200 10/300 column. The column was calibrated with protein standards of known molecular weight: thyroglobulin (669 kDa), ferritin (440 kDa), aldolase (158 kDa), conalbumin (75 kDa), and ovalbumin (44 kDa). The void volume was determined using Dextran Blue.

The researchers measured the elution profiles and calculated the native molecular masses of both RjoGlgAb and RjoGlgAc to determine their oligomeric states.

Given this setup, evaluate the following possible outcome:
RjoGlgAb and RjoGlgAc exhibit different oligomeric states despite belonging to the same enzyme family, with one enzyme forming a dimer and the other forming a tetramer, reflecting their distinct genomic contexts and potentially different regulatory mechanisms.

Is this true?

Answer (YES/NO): NO